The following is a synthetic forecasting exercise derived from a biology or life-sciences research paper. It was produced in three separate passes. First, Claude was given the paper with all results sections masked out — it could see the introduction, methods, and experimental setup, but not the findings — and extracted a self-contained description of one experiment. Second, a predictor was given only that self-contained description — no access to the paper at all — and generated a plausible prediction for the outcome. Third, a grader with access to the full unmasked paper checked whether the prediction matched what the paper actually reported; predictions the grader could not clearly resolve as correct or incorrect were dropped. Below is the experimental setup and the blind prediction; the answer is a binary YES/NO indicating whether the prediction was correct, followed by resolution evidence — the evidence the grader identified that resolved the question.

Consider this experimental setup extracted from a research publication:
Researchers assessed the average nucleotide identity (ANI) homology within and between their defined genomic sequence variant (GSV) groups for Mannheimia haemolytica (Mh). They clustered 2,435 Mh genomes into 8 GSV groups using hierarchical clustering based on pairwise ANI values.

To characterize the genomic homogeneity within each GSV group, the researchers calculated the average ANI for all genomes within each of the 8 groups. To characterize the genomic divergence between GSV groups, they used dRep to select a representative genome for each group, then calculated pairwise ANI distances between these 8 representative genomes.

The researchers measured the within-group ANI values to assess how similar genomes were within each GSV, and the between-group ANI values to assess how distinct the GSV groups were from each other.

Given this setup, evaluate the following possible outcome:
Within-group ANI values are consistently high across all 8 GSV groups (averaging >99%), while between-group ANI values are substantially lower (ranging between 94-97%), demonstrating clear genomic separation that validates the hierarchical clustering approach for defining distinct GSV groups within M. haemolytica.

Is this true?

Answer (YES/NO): NO